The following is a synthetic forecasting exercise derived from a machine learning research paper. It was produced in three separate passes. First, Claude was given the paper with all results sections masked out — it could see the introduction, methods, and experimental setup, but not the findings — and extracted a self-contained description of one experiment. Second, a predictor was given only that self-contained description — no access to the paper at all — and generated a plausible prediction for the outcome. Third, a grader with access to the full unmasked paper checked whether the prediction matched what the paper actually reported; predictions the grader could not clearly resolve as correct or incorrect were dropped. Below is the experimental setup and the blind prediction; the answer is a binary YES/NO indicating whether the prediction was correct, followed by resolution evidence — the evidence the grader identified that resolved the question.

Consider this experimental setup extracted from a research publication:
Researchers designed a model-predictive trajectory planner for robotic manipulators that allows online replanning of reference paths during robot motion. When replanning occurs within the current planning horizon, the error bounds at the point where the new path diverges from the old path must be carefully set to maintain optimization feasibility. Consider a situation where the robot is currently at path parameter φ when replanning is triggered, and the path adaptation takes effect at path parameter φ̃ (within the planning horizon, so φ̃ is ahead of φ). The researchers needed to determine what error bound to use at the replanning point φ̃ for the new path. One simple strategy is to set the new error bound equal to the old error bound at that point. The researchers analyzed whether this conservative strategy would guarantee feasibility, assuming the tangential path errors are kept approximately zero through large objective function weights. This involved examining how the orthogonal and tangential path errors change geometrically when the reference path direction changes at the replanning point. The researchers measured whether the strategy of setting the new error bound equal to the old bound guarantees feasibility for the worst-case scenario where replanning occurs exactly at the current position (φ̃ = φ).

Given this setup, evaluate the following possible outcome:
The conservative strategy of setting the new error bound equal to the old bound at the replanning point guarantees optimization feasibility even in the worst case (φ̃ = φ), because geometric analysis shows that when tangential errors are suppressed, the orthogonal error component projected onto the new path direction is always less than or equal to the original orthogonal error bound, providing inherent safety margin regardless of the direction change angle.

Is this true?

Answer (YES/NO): YES